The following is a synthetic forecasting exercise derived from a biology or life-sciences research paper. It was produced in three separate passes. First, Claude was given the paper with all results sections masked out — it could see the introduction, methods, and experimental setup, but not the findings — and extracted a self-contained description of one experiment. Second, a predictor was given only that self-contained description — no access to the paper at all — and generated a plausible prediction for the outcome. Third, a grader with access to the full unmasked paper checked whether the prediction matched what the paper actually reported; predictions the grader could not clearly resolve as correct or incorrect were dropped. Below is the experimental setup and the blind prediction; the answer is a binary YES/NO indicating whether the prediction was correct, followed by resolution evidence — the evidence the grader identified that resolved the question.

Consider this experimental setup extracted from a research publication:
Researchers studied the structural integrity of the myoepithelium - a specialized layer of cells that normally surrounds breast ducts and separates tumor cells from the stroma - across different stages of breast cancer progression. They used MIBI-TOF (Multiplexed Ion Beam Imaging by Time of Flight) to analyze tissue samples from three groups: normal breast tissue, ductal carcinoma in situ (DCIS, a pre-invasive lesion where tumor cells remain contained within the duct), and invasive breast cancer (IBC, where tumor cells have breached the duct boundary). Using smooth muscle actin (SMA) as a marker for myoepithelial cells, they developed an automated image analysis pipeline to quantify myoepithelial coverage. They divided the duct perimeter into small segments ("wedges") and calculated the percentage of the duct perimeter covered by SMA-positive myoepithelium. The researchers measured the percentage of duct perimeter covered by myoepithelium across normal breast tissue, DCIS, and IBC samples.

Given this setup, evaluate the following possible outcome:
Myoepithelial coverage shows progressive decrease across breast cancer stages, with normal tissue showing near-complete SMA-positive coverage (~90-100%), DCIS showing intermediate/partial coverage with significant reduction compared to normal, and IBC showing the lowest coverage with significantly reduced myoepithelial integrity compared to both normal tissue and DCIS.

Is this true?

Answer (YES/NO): NO